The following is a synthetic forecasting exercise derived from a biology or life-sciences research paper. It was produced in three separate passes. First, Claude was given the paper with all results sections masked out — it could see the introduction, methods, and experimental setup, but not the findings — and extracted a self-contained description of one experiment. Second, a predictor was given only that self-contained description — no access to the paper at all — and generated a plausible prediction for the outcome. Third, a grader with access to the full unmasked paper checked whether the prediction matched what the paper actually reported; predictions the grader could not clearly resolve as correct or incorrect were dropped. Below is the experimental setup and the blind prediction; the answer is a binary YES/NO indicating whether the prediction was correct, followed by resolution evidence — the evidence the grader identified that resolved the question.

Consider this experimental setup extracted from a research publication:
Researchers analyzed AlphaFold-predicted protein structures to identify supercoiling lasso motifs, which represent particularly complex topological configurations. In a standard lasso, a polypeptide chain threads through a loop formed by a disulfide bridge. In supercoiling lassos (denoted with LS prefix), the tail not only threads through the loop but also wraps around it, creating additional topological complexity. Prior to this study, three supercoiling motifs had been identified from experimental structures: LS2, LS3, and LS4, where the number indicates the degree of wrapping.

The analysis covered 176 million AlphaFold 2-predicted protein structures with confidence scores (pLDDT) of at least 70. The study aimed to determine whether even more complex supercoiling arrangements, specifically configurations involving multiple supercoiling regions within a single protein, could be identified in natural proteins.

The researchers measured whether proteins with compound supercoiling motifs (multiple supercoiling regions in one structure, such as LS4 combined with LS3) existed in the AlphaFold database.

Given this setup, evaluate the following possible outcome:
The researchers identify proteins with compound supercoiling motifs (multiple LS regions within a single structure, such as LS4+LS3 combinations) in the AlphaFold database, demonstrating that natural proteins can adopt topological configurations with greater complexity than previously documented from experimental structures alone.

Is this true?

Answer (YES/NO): YES